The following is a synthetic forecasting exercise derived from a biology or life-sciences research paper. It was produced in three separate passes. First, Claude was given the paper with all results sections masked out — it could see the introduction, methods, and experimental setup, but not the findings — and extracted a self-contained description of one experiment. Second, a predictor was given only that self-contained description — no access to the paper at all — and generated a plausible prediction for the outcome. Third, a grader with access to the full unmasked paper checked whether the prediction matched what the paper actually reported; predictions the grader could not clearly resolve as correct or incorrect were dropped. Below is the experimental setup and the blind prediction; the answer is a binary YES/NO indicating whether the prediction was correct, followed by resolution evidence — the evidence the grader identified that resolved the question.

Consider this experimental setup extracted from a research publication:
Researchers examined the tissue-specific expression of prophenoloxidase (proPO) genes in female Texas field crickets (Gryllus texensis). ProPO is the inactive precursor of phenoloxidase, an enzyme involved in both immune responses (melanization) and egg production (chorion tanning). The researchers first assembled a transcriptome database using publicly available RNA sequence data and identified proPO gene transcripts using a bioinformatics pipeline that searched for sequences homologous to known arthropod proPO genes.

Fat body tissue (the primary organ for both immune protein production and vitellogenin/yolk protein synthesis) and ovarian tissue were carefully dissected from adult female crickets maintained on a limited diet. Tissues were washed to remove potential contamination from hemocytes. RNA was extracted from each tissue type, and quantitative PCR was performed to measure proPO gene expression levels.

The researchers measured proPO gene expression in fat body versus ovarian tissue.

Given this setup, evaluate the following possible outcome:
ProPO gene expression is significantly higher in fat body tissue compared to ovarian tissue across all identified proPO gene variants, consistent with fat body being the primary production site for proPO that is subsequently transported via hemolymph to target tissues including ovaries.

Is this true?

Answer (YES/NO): NO